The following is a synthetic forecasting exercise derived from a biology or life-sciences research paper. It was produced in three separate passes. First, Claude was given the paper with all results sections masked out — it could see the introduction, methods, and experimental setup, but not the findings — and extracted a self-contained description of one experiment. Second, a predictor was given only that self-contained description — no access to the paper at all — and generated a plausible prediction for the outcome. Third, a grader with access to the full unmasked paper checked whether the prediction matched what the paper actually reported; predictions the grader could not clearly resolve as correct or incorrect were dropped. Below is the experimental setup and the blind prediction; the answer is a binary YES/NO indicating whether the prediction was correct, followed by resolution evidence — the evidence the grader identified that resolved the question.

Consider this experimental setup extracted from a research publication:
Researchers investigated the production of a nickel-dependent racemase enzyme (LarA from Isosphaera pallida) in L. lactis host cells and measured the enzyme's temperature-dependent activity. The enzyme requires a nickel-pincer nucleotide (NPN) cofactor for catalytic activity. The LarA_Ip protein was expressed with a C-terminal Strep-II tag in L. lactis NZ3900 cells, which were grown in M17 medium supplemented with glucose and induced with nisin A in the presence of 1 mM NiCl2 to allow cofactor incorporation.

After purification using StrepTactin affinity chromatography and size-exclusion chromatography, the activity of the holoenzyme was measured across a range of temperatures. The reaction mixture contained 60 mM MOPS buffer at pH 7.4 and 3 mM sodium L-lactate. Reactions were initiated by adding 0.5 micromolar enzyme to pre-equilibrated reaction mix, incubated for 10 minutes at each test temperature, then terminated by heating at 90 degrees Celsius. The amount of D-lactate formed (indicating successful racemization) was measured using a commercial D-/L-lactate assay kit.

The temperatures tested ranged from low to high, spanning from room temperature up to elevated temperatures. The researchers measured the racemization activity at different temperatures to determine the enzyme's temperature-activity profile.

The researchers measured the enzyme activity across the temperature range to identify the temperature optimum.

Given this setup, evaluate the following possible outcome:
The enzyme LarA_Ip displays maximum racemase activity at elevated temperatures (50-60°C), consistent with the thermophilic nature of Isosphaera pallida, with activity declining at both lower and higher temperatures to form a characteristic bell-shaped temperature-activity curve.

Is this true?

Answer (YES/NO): YES